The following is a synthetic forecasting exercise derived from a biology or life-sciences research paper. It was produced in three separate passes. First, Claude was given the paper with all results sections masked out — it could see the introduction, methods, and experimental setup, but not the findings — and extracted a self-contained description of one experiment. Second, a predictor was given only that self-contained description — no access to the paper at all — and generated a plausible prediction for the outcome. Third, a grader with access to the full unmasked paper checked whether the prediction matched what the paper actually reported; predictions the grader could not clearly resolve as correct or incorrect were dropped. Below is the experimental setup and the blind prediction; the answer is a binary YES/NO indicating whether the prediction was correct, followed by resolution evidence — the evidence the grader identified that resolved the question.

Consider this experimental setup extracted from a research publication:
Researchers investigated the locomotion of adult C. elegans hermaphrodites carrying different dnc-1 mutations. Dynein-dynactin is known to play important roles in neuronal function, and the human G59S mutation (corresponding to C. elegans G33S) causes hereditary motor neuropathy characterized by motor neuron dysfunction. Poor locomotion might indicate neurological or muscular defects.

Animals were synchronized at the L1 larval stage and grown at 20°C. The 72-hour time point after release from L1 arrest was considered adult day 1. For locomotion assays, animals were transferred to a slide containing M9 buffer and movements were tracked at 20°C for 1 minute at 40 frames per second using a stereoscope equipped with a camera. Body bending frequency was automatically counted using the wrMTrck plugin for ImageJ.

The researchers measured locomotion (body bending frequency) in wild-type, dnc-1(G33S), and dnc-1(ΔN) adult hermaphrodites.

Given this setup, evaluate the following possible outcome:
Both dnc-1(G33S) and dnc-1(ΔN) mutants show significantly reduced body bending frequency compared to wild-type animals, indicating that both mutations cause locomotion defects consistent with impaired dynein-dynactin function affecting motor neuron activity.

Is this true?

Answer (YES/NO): NO